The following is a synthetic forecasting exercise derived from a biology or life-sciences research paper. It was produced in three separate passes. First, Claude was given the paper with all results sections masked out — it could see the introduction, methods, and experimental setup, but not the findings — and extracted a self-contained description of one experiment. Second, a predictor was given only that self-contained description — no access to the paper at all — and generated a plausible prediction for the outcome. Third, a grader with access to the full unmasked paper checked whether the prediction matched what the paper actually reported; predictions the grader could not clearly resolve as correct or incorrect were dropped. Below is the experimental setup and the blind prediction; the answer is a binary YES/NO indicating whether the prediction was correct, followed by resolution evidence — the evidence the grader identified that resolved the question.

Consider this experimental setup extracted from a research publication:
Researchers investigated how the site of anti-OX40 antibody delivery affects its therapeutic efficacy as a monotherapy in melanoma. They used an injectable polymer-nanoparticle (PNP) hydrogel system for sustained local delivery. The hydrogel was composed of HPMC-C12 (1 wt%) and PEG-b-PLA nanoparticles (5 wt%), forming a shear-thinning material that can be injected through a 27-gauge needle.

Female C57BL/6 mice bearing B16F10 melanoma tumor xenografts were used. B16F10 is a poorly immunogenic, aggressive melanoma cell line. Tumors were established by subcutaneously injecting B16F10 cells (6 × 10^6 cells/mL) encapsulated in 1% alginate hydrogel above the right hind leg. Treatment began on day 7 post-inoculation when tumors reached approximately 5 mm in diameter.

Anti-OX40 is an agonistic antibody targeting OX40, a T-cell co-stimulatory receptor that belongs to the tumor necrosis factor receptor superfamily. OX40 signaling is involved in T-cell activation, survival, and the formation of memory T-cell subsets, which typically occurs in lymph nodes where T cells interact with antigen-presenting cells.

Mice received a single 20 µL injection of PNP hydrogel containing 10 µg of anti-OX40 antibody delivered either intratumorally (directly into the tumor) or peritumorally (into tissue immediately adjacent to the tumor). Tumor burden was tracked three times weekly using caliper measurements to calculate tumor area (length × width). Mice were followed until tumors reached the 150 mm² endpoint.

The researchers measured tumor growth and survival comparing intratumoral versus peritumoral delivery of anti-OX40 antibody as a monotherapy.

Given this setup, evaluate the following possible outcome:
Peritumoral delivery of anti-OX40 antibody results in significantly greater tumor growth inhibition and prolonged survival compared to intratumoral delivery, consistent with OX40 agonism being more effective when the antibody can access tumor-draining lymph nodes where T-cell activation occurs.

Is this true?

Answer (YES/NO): NO